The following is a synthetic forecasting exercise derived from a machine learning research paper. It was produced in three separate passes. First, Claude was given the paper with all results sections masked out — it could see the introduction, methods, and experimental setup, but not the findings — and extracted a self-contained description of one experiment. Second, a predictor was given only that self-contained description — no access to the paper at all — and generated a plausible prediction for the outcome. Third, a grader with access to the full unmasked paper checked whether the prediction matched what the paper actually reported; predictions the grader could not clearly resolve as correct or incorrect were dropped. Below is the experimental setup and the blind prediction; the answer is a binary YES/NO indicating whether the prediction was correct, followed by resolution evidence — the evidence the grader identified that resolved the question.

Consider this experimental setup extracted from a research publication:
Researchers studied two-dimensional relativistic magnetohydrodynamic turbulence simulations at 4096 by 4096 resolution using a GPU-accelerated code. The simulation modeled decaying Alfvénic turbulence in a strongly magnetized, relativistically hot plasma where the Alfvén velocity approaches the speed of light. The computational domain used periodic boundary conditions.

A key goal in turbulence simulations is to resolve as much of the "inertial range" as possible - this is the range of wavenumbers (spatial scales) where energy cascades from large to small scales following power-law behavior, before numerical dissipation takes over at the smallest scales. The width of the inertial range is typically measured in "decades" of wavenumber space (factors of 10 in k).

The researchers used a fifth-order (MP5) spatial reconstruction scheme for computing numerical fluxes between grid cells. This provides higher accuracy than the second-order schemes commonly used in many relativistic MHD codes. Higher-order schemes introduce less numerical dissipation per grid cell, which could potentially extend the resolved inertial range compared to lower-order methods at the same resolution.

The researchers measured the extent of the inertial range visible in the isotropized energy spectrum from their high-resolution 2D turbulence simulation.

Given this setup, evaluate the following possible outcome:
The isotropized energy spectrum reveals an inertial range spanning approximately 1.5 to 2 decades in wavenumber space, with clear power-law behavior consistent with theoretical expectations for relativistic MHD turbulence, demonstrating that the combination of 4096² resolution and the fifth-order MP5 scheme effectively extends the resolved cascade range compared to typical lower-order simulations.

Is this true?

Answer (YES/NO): YES